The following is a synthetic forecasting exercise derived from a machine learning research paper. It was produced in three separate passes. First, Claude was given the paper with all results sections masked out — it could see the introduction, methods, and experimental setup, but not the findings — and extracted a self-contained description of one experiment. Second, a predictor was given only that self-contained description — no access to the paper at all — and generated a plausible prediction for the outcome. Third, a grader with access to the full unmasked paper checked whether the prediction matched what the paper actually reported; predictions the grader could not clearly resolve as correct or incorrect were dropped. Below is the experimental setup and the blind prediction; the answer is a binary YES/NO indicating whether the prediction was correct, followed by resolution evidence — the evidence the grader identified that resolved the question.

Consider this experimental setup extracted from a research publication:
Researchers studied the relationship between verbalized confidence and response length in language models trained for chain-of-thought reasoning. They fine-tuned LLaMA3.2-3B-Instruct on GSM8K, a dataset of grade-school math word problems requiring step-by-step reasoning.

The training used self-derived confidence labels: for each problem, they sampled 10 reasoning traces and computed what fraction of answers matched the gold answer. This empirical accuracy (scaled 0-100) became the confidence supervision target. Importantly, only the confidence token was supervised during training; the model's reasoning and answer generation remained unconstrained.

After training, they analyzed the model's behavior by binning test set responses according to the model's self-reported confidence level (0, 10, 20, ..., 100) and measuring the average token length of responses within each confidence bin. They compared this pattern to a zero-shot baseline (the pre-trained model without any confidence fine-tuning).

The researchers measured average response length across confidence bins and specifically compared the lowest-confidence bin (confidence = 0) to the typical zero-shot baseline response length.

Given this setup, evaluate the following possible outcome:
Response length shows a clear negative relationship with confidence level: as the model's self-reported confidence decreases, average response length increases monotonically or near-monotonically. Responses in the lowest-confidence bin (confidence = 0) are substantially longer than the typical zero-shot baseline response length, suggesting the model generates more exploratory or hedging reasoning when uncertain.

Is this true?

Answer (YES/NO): YES